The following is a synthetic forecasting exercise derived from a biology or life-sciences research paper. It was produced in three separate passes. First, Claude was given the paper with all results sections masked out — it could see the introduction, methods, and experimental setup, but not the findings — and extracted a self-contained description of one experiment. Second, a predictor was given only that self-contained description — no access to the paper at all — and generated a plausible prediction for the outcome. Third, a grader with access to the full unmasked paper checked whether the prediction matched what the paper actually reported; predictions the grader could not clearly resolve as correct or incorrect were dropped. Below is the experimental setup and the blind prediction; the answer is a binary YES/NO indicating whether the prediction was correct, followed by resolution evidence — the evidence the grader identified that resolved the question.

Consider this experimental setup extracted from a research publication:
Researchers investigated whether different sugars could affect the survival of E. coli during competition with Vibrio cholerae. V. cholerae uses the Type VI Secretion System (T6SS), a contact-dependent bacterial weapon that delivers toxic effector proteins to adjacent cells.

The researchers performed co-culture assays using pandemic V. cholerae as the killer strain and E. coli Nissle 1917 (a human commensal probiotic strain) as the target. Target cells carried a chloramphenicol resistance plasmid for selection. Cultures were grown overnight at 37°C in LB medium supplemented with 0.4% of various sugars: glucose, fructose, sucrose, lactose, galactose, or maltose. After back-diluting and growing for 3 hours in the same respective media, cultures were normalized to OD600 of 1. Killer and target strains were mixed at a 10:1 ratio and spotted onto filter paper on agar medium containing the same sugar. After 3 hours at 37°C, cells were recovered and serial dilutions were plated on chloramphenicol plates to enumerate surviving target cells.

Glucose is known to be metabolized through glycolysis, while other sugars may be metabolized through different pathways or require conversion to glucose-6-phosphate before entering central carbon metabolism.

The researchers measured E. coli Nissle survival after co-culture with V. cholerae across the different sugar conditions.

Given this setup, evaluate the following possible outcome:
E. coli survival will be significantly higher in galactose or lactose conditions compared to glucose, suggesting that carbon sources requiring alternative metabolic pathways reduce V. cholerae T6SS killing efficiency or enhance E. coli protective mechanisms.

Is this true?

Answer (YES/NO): NO